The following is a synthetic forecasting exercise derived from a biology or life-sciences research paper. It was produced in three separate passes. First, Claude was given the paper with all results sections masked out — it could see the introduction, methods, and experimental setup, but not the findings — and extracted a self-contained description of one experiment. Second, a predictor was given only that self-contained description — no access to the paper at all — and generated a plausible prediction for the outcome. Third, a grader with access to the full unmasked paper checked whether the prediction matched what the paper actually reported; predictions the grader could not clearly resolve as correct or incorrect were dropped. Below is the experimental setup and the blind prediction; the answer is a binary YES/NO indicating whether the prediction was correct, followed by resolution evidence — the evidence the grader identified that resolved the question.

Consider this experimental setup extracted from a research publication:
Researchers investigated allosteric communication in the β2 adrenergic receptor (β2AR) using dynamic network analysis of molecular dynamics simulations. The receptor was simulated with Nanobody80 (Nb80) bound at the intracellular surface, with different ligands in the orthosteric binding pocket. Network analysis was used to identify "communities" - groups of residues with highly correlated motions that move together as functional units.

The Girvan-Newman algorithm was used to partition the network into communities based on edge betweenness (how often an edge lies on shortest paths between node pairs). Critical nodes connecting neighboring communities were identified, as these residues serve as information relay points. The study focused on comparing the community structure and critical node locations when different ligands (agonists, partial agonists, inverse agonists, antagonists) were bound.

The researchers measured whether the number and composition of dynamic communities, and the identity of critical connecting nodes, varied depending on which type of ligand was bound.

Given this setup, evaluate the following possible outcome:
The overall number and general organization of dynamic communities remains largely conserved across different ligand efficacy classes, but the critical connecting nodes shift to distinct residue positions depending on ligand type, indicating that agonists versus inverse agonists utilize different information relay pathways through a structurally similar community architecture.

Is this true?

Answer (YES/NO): NO